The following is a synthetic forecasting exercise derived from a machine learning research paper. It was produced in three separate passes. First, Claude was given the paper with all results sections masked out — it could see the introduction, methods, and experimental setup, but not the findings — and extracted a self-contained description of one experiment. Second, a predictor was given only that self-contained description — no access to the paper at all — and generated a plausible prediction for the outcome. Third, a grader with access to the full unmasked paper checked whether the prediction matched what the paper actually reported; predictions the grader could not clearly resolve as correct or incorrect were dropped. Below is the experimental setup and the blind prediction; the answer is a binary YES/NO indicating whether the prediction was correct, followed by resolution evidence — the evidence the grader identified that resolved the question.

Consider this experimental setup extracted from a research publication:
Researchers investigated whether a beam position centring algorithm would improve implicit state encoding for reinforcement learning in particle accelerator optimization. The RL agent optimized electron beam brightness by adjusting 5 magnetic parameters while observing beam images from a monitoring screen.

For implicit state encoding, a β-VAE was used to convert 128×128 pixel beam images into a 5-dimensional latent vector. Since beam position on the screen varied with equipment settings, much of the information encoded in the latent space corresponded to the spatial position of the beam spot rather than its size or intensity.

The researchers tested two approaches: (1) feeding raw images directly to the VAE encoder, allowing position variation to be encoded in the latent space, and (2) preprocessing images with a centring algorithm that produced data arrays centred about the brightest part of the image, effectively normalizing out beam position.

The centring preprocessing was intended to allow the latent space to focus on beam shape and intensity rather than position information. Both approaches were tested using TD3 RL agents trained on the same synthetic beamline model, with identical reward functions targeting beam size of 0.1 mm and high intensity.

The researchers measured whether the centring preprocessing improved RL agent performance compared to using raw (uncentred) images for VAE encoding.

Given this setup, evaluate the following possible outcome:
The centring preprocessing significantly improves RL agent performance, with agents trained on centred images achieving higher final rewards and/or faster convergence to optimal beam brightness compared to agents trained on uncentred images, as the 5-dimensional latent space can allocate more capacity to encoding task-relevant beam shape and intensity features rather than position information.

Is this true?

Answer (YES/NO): NO